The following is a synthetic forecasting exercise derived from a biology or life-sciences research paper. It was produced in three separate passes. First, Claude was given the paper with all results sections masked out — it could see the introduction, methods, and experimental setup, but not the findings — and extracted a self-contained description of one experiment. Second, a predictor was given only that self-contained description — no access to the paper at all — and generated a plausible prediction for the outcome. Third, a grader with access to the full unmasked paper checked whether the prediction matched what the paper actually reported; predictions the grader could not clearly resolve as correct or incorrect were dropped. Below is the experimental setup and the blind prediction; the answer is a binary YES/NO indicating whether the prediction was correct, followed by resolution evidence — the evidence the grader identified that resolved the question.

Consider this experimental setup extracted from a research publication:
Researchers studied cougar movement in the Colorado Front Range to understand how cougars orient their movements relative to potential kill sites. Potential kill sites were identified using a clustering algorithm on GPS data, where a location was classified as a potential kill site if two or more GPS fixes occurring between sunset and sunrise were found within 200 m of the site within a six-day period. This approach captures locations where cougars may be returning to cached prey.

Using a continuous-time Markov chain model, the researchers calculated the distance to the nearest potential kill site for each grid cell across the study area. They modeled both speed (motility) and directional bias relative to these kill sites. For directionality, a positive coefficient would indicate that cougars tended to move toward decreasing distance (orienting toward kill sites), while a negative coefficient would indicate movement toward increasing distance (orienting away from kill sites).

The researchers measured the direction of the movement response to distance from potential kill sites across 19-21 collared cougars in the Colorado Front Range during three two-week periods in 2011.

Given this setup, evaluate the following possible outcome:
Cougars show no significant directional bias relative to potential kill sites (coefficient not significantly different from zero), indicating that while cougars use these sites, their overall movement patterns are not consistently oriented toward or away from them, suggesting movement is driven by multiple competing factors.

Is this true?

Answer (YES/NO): NO